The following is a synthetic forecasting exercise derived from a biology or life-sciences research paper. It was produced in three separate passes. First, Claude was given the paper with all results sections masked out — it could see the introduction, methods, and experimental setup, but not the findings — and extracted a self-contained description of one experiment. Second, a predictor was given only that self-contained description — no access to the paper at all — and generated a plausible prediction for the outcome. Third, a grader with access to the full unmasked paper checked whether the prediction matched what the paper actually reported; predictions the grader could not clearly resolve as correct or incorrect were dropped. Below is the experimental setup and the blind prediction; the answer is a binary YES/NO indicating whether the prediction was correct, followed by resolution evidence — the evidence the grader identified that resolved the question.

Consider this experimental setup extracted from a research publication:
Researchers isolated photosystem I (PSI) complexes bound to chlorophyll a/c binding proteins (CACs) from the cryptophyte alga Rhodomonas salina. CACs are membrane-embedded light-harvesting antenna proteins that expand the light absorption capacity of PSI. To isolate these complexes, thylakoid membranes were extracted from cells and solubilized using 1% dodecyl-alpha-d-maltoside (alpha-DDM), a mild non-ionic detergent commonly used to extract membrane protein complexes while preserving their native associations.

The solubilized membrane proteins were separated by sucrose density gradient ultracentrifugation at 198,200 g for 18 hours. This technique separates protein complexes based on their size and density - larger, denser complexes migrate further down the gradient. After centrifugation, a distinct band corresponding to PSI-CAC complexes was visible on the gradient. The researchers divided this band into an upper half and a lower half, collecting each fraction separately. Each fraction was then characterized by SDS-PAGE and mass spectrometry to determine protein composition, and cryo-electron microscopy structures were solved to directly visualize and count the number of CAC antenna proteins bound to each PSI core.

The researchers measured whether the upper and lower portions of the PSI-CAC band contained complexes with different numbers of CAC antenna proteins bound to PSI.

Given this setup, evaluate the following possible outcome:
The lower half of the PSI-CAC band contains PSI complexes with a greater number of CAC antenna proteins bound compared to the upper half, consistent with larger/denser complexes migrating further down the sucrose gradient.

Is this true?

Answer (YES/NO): YES